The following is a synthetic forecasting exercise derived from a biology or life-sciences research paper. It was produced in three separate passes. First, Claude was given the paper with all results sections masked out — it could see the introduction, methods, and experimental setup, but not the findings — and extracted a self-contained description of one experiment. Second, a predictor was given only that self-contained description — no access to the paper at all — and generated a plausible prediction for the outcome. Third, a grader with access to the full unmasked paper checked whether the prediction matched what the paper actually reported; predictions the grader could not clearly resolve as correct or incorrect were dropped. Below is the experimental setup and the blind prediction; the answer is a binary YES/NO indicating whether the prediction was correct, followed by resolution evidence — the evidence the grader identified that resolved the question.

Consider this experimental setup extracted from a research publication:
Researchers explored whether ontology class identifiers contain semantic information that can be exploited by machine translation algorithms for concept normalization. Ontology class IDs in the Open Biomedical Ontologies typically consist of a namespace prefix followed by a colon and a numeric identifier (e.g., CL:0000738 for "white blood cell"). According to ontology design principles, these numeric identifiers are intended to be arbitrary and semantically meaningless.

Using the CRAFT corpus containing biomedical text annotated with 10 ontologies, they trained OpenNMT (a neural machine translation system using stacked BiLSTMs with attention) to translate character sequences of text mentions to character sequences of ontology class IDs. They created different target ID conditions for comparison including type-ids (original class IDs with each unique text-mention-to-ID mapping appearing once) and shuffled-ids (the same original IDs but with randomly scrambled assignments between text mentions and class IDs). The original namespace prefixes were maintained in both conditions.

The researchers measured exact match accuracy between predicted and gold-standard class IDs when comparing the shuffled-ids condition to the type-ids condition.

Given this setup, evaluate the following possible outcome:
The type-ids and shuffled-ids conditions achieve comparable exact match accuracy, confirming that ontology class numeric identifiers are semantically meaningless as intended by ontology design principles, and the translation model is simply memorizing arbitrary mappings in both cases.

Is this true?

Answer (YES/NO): NO